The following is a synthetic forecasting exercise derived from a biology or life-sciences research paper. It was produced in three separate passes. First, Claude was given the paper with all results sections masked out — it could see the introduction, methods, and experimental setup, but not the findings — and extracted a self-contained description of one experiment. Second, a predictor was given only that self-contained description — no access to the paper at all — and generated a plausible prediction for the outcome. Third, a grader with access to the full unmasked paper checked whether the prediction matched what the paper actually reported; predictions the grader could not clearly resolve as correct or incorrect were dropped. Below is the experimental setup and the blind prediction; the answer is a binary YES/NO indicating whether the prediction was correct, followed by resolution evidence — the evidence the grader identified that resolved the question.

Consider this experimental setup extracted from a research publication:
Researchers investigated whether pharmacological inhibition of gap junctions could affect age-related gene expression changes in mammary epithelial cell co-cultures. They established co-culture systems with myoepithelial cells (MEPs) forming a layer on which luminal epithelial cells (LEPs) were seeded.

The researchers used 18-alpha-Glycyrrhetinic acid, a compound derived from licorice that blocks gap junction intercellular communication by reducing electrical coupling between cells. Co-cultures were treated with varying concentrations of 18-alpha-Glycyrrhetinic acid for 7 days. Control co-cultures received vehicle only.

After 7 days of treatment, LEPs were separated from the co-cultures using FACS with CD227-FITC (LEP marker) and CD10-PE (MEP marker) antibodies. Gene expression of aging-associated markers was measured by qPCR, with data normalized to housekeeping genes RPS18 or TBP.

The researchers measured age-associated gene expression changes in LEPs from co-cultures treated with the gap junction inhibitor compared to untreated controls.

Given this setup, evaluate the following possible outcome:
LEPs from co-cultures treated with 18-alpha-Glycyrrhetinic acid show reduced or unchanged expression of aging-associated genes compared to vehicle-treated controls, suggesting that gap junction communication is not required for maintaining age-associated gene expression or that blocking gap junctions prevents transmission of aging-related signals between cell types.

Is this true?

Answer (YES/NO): NO